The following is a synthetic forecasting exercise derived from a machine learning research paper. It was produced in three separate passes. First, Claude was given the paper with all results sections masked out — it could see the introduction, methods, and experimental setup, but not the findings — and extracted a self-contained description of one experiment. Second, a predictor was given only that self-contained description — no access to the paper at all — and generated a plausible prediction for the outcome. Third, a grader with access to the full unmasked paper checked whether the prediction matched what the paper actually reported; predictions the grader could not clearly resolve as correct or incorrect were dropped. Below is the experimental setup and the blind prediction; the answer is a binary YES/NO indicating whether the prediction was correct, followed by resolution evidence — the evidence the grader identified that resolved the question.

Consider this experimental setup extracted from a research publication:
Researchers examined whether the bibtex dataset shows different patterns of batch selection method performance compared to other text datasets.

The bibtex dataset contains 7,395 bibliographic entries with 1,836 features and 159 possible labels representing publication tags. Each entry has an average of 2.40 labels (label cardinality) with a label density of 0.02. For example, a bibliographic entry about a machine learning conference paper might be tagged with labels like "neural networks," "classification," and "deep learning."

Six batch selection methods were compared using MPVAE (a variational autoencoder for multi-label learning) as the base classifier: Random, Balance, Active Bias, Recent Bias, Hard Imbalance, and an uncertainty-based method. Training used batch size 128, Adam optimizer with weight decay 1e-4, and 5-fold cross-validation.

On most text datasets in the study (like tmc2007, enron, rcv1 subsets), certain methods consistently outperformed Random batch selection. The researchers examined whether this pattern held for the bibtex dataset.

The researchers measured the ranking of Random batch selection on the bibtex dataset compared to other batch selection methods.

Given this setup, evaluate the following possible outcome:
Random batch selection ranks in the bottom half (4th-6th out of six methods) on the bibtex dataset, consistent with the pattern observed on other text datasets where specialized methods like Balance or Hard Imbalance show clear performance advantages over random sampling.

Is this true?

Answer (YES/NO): NO